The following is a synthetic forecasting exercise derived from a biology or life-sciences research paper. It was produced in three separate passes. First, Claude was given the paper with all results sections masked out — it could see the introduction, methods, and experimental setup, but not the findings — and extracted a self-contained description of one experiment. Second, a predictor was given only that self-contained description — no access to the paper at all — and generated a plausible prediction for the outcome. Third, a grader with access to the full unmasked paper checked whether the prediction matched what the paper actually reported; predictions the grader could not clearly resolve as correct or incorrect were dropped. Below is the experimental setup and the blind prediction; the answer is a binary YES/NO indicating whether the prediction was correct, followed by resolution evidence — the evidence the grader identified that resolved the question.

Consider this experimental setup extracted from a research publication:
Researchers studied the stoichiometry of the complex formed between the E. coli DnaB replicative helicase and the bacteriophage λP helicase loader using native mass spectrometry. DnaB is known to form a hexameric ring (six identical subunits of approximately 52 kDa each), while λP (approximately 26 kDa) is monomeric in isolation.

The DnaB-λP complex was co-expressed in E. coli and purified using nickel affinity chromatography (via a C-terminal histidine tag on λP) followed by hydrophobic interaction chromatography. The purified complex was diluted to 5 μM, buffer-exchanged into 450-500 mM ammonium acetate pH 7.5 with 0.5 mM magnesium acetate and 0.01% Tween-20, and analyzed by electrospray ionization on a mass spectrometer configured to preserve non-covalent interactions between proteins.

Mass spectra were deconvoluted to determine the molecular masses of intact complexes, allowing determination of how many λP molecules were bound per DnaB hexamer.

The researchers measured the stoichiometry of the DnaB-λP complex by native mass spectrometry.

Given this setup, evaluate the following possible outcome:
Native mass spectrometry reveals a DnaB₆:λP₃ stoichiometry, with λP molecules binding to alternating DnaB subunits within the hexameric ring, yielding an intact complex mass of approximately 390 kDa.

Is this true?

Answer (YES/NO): NO